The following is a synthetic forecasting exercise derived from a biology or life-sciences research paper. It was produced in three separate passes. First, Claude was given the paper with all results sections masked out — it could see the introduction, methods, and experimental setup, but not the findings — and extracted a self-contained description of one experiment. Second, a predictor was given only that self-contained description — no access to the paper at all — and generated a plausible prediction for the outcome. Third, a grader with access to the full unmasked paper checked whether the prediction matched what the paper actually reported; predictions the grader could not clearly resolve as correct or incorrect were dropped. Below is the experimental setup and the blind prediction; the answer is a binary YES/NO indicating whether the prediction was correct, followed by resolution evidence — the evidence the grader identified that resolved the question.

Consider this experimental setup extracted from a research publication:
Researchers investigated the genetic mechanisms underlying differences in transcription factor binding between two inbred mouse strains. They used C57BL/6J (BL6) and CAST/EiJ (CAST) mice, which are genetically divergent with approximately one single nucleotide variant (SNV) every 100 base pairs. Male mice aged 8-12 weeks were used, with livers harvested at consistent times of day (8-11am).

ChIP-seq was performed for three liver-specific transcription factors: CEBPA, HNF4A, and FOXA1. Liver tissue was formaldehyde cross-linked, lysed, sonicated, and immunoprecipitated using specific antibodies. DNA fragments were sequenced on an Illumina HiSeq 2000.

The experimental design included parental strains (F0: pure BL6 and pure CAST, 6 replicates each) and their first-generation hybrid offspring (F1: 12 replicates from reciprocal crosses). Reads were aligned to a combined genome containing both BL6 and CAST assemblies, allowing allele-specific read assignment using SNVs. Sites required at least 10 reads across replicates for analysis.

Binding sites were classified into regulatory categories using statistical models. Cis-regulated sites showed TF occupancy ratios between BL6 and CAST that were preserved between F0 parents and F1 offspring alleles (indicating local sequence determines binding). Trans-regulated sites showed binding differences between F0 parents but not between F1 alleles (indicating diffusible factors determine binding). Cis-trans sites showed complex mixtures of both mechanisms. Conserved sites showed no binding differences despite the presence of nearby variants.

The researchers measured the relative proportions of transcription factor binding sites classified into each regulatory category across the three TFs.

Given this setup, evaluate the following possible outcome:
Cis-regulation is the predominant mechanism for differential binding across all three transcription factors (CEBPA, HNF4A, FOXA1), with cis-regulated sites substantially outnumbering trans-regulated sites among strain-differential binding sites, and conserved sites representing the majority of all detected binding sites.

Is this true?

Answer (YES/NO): NO